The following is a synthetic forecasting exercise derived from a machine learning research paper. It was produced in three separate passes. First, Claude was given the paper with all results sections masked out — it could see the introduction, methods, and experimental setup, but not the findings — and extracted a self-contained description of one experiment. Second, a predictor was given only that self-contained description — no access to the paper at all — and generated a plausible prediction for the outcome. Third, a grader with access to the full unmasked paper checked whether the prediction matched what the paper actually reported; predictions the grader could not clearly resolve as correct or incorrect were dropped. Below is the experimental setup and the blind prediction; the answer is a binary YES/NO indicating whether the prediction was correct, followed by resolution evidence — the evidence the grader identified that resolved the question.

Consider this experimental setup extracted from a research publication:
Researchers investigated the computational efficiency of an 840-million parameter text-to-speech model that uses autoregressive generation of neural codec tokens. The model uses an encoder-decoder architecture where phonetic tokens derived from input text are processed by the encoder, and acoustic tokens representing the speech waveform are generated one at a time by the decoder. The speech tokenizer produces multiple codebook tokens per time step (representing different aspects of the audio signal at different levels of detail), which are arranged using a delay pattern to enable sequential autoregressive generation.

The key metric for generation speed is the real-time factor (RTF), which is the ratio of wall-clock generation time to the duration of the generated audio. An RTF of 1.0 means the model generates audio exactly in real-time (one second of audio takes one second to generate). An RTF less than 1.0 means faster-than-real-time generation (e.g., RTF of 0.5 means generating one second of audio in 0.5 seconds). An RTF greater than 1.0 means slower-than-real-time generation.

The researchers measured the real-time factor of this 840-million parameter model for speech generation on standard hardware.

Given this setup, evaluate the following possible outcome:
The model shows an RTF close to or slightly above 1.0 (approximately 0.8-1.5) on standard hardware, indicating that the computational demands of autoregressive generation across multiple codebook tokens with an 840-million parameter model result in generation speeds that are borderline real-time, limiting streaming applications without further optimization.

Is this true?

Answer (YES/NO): NO